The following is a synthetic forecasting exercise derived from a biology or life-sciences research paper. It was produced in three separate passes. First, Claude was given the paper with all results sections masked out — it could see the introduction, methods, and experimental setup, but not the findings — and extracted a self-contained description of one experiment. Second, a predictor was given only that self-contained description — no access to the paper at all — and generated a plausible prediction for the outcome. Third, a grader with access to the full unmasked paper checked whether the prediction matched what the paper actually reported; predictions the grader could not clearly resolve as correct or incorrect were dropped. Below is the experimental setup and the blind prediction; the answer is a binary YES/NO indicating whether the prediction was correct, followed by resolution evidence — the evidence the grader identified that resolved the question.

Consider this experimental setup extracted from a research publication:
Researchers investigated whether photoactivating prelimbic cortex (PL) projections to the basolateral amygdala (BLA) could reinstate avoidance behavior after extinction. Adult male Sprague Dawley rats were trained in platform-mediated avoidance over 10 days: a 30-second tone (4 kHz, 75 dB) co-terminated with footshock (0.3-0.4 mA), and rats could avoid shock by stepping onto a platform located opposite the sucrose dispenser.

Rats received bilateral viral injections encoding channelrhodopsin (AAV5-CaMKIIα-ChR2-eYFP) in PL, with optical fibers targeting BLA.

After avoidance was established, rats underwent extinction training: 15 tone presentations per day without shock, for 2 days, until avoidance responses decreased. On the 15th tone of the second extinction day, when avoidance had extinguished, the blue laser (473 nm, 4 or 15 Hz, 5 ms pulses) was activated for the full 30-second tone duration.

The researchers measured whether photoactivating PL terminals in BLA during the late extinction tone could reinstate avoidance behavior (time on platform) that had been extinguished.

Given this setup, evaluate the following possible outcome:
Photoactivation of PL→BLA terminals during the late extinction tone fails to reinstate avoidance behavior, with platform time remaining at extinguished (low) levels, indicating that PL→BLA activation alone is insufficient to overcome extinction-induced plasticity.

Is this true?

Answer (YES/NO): NO